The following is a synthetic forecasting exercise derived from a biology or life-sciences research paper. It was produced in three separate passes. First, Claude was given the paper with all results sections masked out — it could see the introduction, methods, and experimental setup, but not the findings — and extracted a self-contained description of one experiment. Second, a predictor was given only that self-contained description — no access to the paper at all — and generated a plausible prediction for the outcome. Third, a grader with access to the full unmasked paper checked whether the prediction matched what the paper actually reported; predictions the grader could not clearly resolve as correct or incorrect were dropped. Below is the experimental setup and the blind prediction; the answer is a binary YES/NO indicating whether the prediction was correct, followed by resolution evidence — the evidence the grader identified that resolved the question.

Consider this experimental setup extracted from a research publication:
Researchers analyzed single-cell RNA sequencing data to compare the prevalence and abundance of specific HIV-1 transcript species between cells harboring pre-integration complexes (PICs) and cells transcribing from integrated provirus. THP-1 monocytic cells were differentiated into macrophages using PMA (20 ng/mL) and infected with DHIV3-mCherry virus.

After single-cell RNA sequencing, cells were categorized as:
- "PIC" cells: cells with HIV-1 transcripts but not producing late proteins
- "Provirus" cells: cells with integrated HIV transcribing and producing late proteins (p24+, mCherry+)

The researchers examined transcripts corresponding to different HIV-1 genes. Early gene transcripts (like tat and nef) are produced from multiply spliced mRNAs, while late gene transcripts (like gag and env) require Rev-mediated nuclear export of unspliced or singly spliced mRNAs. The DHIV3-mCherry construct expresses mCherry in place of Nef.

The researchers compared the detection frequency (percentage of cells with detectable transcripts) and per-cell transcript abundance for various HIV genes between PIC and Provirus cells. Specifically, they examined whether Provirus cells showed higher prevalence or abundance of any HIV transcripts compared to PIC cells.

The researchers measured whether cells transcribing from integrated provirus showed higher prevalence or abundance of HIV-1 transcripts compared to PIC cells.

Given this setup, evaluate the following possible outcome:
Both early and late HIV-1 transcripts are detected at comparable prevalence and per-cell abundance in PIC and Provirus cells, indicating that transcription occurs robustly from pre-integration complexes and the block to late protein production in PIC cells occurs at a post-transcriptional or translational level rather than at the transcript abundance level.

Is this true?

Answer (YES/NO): NO